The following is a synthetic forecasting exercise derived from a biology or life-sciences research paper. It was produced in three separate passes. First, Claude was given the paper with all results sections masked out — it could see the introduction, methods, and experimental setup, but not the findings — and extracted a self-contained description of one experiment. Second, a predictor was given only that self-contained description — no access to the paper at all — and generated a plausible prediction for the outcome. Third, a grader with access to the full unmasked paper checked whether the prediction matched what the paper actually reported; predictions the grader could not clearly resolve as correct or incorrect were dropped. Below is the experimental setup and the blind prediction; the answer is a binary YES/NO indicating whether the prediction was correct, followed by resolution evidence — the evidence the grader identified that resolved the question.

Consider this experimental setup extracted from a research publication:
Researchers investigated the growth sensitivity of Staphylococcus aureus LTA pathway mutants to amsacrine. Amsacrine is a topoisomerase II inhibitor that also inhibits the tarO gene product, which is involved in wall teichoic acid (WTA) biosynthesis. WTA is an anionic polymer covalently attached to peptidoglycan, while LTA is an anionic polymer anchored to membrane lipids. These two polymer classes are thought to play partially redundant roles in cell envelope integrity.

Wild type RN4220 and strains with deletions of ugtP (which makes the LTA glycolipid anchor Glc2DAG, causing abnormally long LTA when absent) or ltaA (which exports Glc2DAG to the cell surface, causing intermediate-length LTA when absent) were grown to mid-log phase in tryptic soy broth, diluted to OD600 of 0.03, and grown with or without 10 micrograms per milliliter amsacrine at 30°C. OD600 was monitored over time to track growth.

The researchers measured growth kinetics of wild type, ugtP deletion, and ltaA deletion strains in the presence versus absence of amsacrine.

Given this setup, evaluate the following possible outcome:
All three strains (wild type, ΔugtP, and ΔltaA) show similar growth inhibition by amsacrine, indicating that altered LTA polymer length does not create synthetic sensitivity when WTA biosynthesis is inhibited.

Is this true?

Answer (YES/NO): NO